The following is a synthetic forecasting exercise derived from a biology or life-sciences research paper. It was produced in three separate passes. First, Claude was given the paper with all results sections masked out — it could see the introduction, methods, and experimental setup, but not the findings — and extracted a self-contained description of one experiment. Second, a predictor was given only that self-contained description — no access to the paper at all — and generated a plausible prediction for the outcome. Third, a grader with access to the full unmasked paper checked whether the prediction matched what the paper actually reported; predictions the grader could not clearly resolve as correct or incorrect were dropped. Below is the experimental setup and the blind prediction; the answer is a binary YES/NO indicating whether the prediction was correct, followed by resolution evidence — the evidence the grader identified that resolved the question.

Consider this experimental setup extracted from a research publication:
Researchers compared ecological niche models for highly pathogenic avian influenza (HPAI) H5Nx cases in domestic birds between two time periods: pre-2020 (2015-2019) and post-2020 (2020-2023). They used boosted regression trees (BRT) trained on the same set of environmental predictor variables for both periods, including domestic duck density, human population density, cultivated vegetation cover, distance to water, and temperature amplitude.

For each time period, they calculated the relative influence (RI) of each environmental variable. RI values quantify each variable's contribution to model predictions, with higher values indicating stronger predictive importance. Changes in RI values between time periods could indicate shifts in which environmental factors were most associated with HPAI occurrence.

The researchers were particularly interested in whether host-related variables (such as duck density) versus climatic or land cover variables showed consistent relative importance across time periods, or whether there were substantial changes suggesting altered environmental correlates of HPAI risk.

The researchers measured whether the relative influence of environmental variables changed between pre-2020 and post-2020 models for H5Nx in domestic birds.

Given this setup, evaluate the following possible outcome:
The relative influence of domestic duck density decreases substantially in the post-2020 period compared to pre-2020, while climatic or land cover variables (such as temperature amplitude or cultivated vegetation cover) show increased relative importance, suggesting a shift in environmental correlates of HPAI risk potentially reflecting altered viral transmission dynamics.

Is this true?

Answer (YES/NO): YES